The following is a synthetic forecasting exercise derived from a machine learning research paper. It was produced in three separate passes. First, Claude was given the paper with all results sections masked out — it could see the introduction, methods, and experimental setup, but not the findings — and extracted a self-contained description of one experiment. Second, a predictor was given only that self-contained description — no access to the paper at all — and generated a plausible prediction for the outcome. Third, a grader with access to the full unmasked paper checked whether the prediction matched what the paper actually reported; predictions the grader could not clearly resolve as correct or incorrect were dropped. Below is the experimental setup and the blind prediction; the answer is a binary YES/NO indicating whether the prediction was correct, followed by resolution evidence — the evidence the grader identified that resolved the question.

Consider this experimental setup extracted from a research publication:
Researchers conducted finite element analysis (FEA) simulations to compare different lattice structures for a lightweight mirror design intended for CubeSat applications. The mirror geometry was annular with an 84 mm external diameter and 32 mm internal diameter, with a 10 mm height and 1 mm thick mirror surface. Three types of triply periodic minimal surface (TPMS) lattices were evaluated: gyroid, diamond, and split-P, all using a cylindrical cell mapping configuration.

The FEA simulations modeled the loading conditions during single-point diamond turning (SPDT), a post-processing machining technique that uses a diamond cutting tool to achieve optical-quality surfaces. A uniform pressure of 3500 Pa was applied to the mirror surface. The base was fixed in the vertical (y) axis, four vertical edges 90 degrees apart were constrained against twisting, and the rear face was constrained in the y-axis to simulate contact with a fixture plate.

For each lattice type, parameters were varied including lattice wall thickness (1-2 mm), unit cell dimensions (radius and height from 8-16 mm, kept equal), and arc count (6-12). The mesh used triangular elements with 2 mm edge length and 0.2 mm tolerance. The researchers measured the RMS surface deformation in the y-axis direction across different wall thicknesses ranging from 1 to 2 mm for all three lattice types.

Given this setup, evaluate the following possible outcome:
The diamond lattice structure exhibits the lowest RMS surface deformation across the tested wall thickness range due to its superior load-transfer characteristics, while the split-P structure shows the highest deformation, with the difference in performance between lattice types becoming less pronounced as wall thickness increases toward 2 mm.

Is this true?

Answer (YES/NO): NO